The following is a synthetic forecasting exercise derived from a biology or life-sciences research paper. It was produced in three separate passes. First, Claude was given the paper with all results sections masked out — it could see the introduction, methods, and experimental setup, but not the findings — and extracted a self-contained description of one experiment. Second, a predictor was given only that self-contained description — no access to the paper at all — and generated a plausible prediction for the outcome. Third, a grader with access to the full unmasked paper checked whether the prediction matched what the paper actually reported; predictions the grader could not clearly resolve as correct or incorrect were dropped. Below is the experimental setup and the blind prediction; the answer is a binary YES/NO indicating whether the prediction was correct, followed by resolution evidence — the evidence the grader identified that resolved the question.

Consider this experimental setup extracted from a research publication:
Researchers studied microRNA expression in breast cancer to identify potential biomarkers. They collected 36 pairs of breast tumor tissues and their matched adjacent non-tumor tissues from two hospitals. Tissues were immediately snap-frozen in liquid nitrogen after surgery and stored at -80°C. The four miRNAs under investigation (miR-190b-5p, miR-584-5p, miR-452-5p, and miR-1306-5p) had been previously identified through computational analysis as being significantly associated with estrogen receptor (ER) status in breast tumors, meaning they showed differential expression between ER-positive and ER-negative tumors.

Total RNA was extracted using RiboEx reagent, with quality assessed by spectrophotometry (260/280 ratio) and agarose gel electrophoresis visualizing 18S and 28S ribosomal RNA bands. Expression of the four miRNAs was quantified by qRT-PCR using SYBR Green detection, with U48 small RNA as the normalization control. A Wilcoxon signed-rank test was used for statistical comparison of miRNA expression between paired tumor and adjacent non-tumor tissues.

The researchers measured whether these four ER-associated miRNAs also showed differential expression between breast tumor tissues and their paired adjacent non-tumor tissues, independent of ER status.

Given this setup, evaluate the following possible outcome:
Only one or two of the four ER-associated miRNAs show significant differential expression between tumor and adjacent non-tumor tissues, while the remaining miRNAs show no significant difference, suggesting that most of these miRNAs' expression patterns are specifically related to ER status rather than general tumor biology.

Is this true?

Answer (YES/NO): NO